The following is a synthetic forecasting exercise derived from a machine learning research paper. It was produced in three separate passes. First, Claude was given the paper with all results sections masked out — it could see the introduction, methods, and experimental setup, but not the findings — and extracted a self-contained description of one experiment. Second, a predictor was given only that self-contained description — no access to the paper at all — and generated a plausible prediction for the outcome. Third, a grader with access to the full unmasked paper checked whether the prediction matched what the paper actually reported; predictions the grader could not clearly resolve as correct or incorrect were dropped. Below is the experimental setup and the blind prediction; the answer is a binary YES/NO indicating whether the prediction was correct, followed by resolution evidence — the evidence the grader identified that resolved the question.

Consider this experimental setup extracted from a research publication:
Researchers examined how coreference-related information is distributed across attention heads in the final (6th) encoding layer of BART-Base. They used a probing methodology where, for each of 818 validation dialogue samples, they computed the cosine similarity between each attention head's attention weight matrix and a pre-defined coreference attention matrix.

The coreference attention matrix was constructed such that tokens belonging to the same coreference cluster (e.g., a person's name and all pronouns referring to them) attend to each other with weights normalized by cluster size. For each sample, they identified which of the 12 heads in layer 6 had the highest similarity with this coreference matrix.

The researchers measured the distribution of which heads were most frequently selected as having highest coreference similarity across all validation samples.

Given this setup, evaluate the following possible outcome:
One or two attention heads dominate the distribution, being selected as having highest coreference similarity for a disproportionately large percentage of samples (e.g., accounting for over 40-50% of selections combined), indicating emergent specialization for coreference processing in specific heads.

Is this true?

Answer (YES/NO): YES